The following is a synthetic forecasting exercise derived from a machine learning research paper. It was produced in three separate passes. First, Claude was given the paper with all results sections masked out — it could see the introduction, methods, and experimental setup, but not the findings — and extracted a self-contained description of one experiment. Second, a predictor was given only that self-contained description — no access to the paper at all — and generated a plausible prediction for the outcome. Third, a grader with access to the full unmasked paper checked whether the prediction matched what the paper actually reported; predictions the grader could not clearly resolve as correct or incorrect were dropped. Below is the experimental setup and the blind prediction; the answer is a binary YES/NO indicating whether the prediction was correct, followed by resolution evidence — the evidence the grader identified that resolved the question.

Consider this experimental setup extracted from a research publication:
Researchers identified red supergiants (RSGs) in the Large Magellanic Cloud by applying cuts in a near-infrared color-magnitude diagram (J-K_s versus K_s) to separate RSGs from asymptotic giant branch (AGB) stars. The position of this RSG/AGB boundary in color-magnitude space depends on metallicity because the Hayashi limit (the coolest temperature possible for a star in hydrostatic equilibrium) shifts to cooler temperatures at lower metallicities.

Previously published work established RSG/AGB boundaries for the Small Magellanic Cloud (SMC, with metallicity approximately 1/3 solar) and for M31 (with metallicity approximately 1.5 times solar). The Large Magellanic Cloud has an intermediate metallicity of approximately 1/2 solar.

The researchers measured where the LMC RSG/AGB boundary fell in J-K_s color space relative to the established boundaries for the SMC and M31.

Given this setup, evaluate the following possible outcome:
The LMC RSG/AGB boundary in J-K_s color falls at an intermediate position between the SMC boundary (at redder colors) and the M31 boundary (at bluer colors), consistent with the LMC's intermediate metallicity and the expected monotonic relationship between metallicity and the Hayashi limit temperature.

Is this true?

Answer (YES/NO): NO